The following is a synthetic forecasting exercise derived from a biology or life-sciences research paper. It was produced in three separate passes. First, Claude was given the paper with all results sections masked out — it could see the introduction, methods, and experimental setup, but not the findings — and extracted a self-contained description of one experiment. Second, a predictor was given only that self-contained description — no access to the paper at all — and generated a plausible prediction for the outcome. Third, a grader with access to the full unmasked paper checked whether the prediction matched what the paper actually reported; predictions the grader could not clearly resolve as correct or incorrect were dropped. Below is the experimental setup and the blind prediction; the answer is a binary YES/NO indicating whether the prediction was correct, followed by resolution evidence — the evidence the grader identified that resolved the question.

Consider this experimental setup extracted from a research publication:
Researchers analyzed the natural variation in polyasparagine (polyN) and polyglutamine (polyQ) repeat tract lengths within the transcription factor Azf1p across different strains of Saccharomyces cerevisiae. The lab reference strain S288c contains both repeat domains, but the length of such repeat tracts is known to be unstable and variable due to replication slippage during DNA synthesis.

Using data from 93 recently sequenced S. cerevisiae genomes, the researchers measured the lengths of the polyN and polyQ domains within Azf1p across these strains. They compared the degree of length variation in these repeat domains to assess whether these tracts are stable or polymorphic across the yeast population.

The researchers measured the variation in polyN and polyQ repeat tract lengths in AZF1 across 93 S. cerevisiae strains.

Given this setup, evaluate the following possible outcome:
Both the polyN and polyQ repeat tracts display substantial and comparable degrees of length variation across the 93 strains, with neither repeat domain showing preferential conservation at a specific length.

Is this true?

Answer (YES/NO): NO